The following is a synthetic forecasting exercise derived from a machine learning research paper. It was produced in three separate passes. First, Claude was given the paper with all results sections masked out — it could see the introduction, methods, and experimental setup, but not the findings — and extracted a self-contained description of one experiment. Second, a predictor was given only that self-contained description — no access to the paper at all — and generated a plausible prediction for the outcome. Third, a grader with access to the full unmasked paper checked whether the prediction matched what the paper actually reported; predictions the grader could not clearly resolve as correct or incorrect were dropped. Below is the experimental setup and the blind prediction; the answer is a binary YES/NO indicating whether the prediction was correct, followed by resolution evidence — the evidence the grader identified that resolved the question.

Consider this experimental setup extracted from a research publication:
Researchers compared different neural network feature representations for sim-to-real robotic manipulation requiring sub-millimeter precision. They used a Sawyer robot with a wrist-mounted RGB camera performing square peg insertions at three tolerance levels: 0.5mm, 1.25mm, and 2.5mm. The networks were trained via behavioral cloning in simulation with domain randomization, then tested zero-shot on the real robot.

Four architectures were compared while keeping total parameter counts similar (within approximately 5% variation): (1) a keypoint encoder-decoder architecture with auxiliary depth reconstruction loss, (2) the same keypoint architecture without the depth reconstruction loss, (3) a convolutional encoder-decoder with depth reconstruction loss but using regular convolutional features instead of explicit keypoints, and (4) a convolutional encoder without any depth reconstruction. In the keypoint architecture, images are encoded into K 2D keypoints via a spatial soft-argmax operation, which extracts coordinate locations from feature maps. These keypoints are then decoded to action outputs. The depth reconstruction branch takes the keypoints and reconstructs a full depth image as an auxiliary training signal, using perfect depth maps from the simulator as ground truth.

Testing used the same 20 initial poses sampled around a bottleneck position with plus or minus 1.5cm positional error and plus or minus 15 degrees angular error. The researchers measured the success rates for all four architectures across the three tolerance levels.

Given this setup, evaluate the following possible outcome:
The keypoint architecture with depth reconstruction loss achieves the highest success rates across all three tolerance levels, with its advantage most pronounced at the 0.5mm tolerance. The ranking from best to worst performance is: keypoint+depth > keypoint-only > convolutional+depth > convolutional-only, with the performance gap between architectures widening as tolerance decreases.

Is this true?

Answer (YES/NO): NO